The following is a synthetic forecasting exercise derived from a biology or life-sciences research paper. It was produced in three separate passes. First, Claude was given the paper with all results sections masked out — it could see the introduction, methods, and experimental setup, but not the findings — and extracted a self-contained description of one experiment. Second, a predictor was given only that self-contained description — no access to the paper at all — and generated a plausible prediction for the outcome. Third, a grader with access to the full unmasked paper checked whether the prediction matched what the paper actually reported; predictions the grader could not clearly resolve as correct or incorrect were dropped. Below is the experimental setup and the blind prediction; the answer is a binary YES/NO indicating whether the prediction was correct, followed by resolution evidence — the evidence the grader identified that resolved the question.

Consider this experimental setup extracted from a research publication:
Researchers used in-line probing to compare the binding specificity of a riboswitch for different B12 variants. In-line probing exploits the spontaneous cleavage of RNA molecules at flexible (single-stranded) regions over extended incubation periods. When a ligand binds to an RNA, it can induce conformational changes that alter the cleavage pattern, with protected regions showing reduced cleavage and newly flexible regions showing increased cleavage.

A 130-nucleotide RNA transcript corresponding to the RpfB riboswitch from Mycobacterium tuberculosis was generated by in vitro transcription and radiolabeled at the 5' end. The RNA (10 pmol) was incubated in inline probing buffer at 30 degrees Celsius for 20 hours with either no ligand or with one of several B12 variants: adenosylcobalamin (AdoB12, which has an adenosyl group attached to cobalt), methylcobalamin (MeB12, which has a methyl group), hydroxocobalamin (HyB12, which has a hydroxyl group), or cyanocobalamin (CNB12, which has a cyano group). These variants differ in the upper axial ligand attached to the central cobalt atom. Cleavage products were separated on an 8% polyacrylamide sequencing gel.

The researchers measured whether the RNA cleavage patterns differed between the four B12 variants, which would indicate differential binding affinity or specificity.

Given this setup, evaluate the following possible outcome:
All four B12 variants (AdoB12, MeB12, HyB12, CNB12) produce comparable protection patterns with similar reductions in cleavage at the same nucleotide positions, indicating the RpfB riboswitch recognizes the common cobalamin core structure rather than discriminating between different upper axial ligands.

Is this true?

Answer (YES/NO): NO